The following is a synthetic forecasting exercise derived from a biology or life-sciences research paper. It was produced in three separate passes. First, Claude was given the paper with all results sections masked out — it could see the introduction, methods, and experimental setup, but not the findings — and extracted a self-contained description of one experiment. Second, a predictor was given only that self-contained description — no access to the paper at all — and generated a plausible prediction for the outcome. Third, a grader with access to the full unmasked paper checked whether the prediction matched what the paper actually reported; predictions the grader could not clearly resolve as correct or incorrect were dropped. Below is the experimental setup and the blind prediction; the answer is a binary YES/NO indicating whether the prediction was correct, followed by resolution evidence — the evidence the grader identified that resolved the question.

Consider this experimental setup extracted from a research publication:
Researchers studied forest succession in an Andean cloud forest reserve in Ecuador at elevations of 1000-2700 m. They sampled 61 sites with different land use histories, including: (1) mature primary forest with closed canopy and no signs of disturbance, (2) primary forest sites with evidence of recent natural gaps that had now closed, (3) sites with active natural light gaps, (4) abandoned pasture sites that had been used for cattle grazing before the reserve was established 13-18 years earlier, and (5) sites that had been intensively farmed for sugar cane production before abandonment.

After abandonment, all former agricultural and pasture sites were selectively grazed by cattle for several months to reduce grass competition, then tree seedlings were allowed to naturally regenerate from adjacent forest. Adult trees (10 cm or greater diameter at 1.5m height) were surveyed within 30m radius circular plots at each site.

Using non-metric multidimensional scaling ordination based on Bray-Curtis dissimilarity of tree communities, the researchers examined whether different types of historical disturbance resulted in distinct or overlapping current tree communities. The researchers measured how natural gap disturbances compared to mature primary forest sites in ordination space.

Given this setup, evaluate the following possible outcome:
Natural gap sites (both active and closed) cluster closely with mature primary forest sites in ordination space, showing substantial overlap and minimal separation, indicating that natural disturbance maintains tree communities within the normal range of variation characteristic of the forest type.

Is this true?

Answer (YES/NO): YES